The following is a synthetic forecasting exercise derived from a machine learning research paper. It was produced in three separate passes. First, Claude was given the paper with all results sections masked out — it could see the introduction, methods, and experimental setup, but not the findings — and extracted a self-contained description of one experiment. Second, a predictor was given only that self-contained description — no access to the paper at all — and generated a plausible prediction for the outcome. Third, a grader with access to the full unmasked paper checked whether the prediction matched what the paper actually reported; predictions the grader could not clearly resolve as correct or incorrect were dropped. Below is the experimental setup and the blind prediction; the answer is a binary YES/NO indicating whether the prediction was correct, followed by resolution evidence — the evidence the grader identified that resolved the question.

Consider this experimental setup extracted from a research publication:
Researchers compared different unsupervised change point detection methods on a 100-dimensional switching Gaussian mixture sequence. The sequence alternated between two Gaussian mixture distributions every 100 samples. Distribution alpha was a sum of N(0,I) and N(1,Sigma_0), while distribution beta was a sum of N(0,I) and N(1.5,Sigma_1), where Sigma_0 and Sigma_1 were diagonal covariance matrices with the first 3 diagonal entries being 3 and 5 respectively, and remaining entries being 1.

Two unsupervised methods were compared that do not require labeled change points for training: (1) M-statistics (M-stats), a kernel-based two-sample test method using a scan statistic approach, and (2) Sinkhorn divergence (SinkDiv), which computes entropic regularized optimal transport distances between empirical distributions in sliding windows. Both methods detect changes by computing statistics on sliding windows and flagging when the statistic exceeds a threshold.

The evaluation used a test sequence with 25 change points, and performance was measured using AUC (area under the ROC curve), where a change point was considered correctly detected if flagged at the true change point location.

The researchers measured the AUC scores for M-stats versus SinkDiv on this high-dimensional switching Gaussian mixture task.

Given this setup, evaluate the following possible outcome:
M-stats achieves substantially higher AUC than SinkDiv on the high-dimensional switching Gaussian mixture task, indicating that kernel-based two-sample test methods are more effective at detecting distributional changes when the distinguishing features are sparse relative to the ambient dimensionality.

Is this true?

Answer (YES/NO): YES